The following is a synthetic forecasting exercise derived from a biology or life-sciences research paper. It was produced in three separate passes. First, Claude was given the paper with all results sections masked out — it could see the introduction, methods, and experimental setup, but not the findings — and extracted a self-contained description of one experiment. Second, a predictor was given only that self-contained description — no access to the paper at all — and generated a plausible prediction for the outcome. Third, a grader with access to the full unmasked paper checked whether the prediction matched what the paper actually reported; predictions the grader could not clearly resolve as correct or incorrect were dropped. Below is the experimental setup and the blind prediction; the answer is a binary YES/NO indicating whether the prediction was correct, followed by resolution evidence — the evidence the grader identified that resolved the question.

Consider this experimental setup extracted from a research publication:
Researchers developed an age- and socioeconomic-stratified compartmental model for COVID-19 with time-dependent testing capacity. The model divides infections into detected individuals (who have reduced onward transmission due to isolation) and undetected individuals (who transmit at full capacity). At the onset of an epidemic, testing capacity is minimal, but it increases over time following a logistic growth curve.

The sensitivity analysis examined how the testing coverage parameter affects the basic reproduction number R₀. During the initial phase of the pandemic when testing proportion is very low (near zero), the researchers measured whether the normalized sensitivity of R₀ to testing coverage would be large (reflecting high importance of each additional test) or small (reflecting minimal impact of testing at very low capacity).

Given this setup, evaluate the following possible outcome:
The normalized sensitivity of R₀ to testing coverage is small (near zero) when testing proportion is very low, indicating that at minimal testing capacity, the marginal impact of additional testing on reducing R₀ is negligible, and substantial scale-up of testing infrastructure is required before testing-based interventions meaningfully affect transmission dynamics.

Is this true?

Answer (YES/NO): YES